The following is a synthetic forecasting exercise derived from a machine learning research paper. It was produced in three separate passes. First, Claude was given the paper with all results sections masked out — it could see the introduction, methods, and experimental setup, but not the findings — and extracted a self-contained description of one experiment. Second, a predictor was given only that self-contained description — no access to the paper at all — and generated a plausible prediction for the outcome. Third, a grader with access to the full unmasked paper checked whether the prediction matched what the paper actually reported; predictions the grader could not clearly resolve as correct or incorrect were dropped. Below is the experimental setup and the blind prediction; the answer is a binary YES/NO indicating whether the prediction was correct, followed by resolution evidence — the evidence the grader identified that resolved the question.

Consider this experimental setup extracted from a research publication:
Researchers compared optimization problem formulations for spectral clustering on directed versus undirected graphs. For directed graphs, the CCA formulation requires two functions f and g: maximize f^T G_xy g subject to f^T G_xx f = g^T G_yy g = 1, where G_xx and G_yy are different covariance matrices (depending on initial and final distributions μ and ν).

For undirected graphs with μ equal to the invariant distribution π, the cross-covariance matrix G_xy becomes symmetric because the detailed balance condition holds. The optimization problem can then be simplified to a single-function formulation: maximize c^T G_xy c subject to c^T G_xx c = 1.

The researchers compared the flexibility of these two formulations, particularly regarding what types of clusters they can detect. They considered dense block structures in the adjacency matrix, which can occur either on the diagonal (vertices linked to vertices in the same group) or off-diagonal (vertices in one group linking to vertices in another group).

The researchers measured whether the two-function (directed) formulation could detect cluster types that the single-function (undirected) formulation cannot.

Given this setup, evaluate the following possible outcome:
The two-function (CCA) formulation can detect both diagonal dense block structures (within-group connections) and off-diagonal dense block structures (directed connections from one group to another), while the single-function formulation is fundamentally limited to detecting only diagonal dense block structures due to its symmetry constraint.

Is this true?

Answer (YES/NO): YES